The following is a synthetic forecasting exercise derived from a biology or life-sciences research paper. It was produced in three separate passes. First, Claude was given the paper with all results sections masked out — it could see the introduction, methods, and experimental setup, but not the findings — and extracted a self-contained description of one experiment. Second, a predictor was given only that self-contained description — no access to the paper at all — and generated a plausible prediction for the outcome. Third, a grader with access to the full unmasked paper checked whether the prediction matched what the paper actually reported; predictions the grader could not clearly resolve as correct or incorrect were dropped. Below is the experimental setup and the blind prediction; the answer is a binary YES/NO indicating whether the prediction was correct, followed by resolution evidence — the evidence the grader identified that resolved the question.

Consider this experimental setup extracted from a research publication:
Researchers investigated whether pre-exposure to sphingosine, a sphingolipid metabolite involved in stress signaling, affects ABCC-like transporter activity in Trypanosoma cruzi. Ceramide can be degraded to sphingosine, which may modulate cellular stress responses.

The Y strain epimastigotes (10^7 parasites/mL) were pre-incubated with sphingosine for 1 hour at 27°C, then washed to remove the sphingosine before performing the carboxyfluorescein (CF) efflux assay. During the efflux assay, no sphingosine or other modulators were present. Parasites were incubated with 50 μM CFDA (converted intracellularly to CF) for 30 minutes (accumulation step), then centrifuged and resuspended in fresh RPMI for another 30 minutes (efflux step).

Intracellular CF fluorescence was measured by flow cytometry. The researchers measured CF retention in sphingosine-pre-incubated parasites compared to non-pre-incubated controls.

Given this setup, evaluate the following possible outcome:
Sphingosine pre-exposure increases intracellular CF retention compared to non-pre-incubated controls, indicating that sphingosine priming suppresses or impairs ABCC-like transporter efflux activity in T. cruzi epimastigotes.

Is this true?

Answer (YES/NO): NO